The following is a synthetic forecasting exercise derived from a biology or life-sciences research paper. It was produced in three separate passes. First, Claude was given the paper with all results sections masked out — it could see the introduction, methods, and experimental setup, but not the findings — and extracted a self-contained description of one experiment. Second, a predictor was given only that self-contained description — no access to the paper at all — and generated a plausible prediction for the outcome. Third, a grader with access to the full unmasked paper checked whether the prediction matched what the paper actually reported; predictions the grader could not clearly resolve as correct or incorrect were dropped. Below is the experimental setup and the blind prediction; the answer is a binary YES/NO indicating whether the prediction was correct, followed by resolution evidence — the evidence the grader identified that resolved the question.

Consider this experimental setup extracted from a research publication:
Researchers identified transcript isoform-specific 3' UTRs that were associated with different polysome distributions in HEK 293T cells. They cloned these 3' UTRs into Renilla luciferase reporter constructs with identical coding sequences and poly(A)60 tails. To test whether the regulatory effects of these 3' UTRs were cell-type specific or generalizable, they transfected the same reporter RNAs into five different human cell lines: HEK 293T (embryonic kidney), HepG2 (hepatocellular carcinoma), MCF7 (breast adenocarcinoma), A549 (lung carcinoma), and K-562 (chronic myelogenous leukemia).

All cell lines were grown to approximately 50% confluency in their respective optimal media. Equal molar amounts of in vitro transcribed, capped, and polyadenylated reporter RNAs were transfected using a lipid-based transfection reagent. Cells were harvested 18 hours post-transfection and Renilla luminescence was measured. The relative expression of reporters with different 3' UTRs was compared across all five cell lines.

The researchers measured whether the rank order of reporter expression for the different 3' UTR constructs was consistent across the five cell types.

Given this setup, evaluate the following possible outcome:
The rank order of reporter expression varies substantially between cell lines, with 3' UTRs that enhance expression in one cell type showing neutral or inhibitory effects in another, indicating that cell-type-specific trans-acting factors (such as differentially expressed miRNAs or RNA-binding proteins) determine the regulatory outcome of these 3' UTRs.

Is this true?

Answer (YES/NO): YES